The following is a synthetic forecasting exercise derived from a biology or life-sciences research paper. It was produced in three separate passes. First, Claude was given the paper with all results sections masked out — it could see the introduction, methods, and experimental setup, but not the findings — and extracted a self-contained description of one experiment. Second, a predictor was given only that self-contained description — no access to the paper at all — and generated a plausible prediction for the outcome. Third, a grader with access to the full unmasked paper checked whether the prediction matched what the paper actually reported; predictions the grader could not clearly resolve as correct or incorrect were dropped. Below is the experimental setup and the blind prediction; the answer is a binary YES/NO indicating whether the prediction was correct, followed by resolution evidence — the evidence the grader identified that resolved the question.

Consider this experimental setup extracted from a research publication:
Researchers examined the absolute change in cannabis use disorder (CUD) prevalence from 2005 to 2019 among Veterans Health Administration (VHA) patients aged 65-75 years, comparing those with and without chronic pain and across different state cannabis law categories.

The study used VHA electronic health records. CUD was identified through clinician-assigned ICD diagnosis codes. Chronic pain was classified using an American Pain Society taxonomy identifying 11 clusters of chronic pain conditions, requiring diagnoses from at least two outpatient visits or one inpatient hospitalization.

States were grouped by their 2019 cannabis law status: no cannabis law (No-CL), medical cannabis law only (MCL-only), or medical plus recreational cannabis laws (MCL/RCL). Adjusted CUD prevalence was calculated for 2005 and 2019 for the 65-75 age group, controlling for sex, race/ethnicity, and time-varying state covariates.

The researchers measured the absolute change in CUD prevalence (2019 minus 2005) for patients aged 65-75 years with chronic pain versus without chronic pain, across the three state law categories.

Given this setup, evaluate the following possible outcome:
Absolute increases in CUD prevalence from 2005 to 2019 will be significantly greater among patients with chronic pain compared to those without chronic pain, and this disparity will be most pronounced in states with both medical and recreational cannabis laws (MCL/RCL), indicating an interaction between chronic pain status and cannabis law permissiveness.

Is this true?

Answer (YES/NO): YES